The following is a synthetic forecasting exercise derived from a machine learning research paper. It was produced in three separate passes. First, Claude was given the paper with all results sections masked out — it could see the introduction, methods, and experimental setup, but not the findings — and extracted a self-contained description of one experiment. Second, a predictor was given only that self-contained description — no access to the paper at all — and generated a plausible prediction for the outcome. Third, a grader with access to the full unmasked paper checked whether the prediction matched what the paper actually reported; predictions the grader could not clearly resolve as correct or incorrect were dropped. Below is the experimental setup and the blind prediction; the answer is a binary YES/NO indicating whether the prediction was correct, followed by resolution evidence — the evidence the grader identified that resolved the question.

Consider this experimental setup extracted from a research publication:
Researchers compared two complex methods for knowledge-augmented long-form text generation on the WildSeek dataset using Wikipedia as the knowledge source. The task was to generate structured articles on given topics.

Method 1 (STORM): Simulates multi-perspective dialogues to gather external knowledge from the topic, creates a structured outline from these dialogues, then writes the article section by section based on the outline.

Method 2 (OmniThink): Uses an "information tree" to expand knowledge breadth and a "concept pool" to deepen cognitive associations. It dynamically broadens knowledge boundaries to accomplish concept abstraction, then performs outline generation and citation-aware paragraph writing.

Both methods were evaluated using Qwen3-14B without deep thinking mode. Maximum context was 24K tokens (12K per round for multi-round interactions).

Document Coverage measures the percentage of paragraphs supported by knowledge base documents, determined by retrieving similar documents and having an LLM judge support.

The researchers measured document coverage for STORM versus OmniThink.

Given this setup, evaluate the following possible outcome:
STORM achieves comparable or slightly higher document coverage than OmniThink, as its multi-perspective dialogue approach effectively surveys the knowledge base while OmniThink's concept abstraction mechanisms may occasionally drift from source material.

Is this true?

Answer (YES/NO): NO